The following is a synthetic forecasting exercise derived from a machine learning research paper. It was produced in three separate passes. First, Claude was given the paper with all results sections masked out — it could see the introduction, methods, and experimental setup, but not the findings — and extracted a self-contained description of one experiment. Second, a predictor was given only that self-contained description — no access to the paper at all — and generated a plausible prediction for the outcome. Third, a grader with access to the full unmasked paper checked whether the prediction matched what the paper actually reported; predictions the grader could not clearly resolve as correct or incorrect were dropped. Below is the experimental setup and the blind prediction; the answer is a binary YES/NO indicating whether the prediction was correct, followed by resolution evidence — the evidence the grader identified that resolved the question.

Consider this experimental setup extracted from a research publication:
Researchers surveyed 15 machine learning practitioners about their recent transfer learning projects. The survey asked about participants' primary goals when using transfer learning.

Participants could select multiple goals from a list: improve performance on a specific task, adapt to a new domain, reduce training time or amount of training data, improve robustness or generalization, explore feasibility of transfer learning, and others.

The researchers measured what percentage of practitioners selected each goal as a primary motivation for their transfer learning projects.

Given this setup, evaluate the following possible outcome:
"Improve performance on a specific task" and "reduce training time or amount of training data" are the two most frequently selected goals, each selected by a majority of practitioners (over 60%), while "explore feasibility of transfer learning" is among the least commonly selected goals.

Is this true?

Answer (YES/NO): NO